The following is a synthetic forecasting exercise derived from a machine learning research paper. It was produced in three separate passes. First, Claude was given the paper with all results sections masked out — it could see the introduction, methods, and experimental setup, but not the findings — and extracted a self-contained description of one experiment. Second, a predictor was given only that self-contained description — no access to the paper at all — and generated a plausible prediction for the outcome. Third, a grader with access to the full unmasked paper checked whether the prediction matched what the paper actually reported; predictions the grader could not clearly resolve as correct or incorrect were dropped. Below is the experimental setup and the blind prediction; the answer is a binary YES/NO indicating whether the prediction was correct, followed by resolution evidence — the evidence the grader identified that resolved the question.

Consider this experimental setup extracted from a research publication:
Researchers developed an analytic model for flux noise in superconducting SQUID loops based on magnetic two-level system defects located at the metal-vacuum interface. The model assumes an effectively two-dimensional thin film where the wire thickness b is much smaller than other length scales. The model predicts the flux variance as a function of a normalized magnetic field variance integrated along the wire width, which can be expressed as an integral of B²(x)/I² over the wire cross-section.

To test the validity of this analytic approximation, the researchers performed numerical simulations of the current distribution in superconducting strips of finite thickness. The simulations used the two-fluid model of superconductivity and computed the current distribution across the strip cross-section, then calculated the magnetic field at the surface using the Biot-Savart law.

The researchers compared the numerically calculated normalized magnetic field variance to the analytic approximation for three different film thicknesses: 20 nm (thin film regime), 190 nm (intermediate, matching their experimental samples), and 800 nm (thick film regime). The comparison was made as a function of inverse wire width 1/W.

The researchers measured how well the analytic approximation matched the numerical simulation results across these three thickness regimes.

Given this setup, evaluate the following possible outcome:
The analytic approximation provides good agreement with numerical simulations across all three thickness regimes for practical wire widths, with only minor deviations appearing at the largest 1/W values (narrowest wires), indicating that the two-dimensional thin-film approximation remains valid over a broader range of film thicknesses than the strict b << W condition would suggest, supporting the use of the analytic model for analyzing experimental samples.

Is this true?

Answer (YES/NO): NO